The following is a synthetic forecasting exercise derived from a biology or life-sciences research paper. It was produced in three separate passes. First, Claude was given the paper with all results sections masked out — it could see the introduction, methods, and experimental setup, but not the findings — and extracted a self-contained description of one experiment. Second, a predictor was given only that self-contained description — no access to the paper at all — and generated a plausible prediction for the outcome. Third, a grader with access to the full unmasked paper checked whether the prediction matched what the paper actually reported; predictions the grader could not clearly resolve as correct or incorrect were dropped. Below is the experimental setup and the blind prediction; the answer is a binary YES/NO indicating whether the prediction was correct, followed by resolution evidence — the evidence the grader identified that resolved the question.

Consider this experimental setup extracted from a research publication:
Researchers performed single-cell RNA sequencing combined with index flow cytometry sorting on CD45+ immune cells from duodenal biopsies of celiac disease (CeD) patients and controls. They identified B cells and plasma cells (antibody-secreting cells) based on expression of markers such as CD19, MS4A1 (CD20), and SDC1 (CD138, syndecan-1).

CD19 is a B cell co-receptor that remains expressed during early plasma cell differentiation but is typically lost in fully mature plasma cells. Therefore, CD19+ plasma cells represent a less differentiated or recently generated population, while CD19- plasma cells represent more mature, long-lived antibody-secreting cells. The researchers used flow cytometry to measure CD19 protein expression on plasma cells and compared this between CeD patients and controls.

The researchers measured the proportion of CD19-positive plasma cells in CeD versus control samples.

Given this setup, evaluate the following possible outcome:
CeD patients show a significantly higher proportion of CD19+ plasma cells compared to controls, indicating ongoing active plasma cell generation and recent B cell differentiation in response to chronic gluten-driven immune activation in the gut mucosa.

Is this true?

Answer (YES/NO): YES